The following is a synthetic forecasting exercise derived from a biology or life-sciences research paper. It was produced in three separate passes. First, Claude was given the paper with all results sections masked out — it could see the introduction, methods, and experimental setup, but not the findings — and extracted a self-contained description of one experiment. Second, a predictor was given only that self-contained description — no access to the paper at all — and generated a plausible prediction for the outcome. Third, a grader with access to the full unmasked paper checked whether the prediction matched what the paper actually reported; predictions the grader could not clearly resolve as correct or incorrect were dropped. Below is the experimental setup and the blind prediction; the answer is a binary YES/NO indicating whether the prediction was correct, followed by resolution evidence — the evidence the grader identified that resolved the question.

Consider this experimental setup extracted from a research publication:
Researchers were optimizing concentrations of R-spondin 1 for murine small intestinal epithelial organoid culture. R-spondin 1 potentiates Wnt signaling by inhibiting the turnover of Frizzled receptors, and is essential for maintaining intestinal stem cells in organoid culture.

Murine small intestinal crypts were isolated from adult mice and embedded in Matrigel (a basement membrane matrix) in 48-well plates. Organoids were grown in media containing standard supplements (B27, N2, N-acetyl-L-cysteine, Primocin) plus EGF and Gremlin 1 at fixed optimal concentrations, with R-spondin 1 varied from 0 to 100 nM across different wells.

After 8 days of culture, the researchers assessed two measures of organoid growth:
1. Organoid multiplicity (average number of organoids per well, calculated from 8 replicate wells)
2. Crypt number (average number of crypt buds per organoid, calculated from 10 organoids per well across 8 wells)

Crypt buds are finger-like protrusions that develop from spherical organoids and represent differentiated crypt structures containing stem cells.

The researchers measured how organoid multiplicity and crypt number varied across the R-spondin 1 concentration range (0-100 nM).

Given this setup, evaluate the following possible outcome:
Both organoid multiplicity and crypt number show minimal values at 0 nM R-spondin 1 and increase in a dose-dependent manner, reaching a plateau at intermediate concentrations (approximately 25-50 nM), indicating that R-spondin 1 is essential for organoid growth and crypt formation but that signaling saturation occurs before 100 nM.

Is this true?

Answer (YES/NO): NO